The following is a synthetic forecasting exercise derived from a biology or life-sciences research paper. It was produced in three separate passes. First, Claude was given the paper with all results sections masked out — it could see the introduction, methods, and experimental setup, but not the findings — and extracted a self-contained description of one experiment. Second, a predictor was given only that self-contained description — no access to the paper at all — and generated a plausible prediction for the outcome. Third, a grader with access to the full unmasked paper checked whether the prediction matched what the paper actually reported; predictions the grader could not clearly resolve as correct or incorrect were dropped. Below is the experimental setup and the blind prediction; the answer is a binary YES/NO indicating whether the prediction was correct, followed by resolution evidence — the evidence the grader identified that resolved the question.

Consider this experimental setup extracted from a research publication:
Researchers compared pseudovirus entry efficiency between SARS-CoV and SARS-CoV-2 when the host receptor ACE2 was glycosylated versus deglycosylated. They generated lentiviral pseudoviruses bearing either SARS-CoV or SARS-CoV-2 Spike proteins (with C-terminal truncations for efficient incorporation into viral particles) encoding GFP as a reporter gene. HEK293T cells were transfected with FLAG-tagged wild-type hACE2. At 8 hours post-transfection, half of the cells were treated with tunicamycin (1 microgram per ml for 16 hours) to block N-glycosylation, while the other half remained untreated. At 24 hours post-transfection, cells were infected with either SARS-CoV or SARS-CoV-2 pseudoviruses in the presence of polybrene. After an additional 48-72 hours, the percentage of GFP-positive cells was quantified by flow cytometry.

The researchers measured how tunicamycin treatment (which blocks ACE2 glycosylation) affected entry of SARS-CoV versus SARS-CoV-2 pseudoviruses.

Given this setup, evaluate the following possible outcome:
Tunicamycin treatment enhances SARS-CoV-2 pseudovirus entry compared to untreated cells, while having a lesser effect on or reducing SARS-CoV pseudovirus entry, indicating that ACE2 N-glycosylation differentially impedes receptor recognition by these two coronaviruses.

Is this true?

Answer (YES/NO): NO